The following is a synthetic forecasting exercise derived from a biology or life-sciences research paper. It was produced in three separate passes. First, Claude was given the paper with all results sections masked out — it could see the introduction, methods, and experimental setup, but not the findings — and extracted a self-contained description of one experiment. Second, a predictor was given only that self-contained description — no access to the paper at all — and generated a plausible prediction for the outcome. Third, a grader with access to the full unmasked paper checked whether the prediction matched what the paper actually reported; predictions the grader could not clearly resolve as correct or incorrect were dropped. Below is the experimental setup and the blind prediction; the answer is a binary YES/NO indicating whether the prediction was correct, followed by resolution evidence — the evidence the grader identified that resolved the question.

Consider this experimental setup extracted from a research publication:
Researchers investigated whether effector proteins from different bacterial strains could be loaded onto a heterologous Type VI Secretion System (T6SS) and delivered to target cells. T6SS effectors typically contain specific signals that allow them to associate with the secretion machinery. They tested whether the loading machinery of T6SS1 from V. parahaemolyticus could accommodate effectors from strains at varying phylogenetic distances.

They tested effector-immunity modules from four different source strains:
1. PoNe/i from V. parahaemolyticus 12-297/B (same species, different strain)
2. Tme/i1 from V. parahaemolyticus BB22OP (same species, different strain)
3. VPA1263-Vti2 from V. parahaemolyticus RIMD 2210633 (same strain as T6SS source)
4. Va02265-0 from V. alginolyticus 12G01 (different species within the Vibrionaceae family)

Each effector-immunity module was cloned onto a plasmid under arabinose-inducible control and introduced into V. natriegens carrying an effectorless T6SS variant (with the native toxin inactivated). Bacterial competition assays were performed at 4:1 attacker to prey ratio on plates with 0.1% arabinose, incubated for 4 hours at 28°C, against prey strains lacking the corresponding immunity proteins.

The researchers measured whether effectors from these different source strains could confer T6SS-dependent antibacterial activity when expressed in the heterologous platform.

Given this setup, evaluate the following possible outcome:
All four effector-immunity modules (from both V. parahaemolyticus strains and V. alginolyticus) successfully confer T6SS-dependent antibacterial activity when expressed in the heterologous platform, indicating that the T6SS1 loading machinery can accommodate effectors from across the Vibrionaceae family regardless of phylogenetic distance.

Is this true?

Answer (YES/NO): YES